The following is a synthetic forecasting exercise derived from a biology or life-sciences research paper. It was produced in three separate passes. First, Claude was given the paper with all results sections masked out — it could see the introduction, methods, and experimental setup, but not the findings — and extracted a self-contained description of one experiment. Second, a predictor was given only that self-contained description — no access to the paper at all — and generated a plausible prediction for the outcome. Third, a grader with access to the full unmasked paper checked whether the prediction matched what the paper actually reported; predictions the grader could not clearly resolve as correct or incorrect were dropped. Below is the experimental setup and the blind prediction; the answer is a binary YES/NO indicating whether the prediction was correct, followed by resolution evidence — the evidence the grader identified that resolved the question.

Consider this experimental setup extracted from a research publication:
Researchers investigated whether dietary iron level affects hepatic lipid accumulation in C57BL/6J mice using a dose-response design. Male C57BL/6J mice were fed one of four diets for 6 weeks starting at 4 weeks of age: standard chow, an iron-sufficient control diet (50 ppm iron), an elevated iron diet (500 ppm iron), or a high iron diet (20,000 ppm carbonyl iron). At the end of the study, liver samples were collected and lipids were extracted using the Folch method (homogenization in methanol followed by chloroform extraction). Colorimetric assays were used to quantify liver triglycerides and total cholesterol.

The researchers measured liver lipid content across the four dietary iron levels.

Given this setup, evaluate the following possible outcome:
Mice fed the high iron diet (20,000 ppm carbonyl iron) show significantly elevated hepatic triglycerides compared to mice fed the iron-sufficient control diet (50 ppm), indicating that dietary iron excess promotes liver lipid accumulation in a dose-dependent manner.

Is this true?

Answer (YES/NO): NO